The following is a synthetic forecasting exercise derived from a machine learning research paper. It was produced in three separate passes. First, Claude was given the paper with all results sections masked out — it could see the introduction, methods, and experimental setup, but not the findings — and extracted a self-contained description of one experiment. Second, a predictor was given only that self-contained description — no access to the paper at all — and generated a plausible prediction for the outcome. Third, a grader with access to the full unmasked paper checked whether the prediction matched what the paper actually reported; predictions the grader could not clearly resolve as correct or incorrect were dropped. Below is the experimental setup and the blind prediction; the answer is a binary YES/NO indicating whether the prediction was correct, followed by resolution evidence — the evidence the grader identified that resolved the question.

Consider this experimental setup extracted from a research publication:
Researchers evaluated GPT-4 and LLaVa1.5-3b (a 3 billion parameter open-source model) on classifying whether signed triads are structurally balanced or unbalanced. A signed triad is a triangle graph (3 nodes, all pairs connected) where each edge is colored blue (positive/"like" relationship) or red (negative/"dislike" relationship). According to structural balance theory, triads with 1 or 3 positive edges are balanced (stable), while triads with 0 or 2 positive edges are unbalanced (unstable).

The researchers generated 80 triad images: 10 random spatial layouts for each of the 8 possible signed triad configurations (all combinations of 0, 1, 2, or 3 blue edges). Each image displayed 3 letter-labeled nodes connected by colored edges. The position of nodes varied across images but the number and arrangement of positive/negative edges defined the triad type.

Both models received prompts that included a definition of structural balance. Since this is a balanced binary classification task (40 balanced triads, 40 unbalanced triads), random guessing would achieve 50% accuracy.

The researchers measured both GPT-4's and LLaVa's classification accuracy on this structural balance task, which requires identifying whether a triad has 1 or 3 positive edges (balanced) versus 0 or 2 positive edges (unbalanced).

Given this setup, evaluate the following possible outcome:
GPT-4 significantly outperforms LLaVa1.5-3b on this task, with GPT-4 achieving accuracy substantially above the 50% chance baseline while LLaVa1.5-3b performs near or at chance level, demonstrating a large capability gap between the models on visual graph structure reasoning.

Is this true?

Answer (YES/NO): NO